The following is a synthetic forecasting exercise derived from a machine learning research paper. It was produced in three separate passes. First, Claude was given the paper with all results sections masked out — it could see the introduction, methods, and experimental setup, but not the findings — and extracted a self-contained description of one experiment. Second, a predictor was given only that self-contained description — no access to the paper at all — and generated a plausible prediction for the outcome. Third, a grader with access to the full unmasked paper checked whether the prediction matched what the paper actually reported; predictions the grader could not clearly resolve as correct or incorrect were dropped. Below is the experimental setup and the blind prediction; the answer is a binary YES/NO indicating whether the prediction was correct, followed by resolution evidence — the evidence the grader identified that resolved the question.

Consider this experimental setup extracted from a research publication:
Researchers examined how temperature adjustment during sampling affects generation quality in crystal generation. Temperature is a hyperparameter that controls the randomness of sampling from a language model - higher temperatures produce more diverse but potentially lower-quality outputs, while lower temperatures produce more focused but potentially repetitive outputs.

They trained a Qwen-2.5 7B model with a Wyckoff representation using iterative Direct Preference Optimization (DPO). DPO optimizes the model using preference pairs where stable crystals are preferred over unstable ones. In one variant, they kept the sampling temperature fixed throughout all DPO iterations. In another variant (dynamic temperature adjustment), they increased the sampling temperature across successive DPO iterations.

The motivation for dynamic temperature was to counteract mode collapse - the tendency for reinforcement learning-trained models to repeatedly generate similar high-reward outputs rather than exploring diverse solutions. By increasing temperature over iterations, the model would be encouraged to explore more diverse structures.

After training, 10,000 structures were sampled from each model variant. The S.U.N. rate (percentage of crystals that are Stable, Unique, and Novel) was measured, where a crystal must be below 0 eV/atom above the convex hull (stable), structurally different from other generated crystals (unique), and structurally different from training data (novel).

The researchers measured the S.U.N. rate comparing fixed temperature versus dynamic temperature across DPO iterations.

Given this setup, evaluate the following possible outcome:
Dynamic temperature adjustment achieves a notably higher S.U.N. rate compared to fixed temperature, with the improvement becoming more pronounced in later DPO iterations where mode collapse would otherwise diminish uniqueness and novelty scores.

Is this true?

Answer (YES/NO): YES